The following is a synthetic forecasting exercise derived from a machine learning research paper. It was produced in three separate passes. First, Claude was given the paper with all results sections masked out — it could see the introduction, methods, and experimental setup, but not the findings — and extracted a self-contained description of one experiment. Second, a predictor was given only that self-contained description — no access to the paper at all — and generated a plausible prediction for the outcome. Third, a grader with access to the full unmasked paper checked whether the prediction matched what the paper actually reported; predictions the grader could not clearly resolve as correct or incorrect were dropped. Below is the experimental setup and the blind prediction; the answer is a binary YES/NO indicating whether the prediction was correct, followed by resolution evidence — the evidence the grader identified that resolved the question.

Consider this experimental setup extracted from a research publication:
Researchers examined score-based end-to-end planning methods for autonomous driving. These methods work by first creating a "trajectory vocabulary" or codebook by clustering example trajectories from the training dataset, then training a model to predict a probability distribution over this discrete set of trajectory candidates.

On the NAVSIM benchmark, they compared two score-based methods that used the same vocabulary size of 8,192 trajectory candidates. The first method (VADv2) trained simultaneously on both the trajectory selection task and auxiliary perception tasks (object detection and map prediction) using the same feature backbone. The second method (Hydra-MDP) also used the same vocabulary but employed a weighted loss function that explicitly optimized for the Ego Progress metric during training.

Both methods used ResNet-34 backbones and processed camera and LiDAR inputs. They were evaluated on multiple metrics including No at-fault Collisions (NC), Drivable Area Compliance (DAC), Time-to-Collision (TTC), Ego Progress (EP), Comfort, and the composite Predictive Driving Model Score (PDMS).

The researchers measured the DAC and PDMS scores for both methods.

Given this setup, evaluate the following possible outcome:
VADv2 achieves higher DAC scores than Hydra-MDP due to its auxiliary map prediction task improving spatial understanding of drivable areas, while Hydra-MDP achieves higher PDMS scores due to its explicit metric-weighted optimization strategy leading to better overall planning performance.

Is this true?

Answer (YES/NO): NO